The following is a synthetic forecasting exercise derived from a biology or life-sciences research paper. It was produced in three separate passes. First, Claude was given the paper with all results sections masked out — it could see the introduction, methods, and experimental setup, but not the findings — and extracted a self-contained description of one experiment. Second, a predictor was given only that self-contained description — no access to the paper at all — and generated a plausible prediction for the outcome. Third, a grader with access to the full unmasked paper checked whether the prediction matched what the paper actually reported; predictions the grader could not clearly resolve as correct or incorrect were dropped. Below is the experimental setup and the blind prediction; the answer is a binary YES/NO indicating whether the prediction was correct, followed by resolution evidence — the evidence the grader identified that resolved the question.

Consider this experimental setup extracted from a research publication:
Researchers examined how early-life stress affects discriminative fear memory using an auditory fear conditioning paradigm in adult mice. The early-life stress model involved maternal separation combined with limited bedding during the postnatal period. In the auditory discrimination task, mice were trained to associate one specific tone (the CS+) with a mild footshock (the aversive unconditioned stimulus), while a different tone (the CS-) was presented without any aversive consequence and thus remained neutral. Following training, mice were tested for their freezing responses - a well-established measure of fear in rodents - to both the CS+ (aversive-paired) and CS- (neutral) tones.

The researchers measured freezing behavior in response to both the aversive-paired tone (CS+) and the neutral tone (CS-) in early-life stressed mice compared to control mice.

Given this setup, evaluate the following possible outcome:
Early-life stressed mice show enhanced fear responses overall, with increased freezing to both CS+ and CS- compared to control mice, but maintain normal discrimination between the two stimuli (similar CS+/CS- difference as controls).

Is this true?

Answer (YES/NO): NO